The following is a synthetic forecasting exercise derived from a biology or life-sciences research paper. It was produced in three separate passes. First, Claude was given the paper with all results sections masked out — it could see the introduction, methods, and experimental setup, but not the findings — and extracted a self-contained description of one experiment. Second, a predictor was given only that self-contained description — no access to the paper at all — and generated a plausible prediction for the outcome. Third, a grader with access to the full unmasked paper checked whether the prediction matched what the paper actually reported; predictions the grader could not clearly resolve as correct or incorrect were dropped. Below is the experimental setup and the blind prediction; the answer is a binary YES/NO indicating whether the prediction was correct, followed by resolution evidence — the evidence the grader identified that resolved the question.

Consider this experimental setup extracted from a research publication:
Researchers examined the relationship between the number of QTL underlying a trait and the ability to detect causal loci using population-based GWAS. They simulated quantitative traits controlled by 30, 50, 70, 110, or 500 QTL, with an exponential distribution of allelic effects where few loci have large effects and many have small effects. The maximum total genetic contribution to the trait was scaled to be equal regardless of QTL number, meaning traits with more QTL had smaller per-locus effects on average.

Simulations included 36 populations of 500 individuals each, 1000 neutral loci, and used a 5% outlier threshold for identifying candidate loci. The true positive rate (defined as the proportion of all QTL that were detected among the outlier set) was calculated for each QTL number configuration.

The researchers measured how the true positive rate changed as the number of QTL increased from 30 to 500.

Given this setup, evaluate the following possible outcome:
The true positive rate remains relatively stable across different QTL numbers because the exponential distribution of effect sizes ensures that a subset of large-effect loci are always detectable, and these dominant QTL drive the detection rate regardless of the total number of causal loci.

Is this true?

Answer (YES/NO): NO